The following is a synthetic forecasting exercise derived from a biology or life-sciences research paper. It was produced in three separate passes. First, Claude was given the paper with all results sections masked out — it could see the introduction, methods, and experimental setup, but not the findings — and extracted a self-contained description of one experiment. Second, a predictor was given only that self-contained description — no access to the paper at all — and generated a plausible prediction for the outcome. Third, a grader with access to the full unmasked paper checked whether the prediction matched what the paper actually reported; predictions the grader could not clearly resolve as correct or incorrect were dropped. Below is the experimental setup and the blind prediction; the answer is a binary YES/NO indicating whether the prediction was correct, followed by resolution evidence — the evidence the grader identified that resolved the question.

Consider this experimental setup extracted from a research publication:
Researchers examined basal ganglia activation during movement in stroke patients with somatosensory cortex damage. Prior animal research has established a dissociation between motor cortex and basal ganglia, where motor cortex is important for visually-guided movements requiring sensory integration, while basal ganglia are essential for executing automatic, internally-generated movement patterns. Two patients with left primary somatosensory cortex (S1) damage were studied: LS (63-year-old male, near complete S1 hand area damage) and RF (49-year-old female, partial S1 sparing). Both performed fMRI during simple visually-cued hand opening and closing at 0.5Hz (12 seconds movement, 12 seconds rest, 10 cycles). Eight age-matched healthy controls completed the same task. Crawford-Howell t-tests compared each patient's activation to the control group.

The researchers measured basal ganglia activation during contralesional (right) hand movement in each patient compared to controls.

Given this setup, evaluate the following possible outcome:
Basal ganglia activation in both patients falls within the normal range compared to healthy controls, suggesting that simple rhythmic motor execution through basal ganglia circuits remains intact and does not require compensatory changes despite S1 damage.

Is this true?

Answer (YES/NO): NO